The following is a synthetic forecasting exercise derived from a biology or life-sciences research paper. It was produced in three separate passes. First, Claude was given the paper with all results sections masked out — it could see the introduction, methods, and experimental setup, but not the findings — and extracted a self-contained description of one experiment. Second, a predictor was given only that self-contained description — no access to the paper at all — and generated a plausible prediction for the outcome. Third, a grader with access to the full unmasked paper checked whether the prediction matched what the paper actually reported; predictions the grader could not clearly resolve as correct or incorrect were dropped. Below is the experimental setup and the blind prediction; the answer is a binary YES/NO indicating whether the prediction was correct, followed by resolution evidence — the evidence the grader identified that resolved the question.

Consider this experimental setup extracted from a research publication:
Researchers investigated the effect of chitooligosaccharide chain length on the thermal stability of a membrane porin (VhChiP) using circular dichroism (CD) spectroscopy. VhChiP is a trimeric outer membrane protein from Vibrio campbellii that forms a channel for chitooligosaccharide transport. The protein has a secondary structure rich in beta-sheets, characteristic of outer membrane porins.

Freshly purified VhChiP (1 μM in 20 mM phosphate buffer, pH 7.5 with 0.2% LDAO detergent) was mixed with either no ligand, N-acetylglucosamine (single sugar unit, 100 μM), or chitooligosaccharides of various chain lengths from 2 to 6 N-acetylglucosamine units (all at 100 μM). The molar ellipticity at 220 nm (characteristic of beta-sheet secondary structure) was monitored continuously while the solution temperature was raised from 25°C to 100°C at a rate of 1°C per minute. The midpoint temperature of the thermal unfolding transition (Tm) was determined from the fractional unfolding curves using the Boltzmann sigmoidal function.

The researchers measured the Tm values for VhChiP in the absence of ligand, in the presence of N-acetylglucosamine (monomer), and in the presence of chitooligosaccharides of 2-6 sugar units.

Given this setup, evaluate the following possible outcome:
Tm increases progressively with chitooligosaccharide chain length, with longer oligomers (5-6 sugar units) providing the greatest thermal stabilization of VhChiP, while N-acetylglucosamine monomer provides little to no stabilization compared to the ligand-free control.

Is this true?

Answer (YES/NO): YES